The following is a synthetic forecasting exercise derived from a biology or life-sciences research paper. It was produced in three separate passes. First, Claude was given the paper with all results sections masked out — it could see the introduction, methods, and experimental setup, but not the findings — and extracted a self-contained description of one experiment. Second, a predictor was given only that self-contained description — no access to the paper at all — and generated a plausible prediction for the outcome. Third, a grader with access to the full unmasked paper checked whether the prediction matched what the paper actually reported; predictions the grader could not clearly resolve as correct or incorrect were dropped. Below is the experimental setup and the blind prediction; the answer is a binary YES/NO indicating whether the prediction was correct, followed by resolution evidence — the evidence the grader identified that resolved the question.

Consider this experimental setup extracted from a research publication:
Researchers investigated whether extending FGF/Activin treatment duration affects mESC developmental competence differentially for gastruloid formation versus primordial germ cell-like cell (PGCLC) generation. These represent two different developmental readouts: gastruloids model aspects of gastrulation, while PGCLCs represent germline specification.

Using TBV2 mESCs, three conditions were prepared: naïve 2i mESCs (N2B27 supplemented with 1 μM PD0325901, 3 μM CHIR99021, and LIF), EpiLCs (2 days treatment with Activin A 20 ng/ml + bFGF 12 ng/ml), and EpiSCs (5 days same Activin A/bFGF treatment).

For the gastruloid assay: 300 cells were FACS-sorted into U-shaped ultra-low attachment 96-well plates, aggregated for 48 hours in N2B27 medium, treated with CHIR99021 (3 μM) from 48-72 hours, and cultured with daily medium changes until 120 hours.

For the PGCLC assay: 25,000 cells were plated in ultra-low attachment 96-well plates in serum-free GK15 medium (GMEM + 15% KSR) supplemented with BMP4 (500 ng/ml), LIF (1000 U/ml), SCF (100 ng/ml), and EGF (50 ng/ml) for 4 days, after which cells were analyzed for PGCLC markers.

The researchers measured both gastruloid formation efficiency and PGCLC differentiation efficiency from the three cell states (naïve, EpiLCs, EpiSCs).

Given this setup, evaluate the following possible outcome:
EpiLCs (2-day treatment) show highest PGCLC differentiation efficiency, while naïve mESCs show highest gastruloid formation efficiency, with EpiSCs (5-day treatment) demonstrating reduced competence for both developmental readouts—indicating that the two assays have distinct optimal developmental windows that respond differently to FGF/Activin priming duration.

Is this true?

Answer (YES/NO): YES